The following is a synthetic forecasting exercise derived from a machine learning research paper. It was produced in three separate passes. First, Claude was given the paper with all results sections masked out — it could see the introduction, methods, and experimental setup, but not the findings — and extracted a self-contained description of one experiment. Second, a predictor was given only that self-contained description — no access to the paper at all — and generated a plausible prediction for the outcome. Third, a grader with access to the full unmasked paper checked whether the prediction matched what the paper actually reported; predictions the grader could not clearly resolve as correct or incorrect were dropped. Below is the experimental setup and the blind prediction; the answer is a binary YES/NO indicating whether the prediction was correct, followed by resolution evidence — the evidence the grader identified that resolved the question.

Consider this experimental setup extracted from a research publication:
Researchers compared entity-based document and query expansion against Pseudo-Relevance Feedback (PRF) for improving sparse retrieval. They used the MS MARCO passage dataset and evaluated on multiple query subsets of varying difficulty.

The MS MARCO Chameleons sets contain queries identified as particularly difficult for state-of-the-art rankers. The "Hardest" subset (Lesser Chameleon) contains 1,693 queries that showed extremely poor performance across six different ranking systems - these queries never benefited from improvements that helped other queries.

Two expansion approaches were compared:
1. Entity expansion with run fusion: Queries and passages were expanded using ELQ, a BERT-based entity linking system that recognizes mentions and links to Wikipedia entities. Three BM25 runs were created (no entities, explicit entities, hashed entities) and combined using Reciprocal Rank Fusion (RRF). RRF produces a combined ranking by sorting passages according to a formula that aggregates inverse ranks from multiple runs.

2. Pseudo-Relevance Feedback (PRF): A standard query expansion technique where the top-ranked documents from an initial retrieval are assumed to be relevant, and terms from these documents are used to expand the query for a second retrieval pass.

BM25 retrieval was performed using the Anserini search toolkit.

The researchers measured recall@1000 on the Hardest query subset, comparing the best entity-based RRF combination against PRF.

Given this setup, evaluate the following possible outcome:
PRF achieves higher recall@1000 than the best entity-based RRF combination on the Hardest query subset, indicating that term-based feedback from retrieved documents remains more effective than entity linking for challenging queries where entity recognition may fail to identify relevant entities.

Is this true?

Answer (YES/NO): YES